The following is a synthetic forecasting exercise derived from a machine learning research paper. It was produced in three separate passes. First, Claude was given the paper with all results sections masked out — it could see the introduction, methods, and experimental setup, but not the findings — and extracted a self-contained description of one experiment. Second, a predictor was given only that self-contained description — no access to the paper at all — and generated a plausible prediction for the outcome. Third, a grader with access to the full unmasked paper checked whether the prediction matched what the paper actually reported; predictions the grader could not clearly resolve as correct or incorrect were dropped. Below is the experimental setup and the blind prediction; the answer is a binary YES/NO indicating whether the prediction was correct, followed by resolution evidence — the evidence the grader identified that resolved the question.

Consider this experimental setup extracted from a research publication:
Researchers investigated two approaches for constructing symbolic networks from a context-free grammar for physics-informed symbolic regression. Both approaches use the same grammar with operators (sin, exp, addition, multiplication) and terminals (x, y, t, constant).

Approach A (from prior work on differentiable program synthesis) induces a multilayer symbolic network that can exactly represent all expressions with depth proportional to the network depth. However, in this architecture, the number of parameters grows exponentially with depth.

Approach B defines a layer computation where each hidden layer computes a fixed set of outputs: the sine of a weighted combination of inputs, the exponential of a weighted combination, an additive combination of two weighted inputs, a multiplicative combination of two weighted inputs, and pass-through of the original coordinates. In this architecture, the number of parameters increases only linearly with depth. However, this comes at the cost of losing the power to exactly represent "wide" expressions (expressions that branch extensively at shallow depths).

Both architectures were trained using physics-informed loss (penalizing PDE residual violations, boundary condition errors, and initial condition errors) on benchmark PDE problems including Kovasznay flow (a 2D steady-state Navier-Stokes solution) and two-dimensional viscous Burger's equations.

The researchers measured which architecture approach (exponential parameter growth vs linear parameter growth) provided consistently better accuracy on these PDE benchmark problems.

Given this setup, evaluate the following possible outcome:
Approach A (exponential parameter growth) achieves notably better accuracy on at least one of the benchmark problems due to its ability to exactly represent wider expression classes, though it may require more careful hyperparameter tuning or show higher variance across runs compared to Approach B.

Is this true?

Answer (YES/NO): NO